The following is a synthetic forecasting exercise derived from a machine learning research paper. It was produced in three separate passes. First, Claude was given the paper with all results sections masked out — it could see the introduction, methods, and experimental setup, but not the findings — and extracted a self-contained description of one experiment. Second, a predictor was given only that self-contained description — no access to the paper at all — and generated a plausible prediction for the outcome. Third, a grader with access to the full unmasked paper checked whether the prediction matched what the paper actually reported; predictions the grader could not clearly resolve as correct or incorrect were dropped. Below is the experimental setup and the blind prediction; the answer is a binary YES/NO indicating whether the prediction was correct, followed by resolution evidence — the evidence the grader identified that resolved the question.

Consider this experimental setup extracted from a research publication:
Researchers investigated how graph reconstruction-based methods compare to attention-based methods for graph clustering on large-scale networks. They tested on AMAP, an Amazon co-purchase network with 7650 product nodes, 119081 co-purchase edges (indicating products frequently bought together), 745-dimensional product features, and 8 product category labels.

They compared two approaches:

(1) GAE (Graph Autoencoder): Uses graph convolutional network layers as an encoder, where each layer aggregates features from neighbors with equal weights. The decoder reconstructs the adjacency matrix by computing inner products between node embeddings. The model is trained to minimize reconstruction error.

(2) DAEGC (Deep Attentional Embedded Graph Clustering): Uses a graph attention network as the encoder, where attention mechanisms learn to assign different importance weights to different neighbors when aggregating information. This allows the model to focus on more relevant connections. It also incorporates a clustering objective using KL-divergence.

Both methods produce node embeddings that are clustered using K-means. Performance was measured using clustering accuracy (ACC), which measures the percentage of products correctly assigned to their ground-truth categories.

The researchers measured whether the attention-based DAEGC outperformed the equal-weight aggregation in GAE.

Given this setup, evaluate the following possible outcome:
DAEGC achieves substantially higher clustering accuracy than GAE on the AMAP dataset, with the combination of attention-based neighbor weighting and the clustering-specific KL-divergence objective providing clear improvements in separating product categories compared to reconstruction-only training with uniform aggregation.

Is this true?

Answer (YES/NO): YES